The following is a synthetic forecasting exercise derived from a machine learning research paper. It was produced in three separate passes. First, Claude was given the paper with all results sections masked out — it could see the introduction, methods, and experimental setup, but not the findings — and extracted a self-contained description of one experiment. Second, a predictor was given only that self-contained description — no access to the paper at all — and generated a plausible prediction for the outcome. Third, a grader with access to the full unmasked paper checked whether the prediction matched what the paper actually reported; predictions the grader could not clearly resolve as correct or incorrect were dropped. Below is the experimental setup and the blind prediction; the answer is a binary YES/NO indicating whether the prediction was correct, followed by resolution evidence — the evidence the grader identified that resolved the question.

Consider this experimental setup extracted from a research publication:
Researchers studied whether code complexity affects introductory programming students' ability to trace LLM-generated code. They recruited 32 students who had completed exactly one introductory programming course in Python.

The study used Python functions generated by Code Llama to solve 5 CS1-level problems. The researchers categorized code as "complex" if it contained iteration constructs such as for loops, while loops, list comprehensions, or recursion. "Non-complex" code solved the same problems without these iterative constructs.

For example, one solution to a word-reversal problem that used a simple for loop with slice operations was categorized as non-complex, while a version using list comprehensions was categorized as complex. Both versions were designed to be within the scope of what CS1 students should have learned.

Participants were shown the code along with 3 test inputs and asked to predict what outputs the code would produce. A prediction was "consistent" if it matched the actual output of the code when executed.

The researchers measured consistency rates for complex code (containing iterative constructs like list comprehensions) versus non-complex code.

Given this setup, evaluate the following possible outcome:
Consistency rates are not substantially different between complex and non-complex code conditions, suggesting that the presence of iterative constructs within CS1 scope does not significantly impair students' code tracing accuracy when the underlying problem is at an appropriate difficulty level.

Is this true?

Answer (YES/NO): YES